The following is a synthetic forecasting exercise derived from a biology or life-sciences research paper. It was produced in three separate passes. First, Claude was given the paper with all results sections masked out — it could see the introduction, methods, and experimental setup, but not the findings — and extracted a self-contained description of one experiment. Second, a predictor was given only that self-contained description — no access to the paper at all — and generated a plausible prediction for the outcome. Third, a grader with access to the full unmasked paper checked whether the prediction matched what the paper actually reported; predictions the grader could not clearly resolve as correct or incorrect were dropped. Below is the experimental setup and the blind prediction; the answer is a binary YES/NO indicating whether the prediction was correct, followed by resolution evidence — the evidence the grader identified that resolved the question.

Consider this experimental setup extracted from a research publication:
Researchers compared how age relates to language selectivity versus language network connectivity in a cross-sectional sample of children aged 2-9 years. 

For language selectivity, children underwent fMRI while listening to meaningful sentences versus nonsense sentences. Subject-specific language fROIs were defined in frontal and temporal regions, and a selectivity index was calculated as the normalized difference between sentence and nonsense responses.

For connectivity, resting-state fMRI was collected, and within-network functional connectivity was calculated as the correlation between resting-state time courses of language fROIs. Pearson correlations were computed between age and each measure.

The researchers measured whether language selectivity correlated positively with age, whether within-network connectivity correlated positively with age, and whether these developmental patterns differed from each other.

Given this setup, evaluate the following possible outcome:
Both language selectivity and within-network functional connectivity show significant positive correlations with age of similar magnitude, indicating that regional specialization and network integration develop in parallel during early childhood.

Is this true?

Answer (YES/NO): NO